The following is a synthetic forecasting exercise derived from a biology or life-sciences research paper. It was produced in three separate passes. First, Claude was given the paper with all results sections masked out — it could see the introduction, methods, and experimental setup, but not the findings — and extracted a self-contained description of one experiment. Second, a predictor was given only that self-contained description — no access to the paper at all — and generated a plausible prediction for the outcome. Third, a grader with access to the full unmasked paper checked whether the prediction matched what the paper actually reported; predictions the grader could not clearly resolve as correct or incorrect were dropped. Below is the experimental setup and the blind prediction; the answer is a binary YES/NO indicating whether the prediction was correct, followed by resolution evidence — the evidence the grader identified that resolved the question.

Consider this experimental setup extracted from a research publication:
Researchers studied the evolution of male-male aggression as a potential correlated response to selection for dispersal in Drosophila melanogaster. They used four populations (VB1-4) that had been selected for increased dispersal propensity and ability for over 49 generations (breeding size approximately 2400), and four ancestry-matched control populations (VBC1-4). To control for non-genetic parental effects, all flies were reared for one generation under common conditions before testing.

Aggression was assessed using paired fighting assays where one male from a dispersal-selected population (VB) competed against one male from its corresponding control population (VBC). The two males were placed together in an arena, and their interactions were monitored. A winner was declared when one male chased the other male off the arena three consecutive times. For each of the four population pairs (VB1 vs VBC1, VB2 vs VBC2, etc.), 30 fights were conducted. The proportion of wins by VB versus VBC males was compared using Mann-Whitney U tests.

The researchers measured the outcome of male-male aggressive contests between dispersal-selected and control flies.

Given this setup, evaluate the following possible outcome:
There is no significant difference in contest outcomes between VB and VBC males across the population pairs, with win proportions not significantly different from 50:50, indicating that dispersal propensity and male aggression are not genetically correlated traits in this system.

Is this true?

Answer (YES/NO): NO